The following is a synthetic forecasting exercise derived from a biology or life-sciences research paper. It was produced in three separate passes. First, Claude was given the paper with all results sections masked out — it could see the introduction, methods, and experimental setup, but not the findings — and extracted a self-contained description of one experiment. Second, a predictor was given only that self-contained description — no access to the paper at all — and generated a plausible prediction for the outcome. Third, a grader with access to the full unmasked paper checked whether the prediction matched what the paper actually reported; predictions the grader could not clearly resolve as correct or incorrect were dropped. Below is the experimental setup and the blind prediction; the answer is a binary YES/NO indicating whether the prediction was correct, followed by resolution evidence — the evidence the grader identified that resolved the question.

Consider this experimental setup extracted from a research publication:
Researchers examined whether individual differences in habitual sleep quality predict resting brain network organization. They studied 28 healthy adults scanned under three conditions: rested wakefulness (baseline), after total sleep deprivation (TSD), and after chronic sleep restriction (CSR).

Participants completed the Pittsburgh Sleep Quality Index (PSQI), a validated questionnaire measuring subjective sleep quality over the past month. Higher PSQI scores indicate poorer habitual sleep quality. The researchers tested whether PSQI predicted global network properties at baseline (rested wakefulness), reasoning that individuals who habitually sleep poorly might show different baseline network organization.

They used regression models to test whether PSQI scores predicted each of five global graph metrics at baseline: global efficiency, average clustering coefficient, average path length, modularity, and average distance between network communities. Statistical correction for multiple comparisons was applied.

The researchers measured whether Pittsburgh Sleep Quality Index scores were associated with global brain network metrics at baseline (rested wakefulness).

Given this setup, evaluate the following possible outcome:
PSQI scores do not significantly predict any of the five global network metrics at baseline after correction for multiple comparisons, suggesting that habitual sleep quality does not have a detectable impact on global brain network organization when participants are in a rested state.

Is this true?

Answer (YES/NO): NO